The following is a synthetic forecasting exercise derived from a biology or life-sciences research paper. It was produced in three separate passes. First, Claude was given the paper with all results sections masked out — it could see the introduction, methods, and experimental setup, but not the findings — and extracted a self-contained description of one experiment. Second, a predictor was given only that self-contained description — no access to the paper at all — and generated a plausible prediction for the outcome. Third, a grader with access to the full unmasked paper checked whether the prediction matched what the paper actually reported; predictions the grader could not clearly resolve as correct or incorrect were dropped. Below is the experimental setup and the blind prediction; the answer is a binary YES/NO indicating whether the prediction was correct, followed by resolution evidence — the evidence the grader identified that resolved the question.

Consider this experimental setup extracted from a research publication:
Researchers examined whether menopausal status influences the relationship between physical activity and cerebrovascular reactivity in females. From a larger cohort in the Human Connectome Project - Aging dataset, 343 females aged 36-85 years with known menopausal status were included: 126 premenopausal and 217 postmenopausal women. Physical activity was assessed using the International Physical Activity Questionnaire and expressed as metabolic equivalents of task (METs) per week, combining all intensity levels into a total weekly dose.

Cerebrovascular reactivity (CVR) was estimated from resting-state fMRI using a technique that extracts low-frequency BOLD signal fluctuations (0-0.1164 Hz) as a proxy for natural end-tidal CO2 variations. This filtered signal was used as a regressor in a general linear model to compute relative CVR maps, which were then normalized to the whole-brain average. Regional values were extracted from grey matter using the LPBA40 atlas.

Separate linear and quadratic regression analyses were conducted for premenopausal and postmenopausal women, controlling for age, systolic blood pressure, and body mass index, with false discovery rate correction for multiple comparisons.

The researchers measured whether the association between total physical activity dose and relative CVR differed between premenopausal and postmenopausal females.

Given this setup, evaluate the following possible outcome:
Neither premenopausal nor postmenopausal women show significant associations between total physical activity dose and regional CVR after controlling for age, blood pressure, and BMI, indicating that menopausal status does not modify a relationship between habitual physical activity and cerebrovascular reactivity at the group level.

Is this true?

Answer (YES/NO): NO